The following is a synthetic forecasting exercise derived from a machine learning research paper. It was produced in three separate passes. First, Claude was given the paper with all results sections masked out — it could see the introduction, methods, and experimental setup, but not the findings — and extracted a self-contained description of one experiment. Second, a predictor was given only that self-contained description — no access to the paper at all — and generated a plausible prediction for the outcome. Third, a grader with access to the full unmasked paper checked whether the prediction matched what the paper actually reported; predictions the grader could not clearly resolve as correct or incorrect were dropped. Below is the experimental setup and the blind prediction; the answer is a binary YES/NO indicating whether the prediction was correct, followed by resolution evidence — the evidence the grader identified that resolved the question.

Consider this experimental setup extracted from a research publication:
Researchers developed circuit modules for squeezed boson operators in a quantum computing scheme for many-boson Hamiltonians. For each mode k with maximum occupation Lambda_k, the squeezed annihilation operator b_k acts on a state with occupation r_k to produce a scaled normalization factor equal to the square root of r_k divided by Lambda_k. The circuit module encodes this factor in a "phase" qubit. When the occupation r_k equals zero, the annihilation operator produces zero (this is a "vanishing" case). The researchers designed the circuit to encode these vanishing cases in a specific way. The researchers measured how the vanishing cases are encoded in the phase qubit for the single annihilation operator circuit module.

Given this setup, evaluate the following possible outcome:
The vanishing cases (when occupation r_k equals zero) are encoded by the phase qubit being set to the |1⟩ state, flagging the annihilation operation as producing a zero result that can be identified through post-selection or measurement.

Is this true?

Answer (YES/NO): YES